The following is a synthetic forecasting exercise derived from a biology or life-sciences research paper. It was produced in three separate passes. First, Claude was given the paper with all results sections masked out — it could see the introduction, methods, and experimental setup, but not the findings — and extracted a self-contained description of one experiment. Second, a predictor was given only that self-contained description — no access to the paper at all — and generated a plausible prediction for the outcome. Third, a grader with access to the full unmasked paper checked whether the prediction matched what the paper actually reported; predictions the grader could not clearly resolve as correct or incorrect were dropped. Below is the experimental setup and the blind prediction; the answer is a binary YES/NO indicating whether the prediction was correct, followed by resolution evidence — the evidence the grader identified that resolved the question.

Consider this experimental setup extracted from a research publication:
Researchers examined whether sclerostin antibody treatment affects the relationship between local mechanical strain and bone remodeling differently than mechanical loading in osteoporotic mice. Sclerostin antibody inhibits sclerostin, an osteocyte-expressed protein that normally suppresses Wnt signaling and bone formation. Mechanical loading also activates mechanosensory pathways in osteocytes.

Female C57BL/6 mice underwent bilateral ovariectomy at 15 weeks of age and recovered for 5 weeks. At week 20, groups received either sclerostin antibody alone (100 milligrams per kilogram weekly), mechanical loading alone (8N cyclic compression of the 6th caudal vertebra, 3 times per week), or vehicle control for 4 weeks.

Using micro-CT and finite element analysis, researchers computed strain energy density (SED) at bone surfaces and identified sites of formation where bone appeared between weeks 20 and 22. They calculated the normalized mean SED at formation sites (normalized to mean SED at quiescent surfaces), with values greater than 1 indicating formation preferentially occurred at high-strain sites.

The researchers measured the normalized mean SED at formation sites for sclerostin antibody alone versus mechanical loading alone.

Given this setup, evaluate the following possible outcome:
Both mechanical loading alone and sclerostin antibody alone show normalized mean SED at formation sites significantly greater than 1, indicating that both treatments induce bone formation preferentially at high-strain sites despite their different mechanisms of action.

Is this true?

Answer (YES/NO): YES